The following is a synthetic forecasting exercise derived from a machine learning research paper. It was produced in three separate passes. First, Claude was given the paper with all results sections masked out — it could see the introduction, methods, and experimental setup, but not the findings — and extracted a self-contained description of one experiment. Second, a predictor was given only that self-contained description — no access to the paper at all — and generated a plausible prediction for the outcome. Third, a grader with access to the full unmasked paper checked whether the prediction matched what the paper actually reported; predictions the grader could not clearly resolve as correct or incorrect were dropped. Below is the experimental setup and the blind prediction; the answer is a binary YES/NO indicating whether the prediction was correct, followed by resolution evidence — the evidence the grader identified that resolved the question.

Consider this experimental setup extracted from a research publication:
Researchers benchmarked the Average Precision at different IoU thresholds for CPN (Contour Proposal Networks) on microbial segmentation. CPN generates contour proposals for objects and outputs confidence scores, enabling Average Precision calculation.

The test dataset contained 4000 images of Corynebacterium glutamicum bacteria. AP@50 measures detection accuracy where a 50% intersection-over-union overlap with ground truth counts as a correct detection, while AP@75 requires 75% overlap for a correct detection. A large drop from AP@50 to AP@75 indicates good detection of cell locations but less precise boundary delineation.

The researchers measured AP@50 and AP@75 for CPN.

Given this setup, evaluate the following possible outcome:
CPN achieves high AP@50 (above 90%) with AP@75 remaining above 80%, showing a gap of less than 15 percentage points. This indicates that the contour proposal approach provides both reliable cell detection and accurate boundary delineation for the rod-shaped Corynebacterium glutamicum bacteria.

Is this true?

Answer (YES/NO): YES